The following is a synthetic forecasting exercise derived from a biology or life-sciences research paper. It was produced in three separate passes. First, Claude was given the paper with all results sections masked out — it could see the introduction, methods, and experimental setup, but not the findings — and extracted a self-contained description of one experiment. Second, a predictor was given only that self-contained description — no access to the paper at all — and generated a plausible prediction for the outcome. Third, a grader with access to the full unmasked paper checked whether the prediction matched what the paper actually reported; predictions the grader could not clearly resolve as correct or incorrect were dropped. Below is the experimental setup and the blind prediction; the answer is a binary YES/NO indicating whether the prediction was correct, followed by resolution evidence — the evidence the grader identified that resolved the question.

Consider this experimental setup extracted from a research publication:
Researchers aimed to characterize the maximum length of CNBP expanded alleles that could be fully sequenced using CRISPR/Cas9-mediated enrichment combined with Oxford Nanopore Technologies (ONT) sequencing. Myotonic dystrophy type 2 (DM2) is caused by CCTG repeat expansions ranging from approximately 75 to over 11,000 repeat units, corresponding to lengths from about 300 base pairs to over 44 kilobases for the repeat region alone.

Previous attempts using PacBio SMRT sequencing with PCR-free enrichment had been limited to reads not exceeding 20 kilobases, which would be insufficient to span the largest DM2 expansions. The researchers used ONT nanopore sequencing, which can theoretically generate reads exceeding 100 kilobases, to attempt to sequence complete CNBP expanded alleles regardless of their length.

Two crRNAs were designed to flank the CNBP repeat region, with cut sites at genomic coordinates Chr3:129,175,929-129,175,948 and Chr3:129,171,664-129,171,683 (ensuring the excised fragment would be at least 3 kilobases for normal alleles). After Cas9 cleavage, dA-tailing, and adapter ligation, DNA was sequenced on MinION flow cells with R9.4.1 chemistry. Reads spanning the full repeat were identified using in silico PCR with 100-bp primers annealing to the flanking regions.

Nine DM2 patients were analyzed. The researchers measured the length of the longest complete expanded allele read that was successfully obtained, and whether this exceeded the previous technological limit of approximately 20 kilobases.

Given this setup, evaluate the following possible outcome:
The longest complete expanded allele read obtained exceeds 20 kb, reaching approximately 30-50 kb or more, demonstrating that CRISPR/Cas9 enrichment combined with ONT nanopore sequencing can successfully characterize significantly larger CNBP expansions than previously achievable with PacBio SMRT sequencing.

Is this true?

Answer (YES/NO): YES